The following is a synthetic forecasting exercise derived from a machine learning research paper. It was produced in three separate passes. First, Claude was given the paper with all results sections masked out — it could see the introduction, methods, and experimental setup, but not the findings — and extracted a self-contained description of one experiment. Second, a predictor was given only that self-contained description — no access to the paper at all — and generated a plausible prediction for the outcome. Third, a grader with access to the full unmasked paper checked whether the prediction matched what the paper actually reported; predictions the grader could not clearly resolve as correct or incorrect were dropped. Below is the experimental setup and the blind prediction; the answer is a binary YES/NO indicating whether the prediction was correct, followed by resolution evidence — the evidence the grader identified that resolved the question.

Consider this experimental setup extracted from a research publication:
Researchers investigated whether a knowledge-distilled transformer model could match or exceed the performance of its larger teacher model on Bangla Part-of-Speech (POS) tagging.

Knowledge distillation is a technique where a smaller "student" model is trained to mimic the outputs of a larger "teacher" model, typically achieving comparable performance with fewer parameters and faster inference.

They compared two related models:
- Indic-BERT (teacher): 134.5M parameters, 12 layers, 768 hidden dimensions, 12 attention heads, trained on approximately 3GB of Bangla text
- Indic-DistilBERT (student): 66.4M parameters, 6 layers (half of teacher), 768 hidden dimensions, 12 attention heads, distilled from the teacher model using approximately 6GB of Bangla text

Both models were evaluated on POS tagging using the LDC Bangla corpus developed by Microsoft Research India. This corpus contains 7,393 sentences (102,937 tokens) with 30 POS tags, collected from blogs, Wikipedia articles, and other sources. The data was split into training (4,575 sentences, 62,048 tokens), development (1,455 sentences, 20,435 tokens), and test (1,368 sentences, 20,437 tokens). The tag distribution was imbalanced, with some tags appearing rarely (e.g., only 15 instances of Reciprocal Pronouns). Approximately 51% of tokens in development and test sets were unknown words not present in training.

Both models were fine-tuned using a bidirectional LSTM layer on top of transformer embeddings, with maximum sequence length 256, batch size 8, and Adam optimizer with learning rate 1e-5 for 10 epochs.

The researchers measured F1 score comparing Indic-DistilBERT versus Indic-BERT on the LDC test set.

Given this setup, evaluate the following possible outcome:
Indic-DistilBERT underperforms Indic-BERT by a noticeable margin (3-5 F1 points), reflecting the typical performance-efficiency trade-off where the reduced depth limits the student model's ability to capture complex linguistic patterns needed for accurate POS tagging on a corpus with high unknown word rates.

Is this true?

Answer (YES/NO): NO